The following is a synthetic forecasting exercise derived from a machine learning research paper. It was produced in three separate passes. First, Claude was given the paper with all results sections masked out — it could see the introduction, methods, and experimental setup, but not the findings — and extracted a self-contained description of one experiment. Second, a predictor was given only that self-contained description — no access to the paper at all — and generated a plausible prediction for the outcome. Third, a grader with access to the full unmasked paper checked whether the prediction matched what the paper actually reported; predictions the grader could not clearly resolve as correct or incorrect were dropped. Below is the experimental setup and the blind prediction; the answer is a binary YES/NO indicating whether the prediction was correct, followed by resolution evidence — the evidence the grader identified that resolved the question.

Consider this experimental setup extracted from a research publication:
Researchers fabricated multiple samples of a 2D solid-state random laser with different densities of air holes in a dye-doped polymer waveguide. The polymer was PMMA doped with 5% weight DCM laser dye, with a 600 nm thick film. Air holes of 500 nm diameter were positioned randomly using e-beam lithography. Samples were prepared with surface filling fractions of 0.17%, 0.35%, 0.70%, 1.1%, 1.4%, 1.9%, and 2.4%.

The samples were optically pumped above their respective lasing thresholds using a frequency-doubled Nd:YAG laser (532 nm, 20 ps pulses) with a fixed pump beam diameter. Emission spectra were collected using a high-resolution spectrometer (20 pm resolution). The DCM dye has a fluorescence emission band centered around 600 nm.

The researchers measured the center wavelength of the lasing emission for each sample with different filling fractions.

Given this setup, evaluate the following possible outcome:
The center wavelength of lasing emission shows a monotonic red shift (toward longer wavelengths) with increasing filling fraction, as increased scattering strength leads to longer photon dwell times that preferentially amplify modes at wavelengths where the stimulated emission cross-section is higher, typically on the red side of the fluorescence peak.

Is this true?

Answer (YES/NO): NO